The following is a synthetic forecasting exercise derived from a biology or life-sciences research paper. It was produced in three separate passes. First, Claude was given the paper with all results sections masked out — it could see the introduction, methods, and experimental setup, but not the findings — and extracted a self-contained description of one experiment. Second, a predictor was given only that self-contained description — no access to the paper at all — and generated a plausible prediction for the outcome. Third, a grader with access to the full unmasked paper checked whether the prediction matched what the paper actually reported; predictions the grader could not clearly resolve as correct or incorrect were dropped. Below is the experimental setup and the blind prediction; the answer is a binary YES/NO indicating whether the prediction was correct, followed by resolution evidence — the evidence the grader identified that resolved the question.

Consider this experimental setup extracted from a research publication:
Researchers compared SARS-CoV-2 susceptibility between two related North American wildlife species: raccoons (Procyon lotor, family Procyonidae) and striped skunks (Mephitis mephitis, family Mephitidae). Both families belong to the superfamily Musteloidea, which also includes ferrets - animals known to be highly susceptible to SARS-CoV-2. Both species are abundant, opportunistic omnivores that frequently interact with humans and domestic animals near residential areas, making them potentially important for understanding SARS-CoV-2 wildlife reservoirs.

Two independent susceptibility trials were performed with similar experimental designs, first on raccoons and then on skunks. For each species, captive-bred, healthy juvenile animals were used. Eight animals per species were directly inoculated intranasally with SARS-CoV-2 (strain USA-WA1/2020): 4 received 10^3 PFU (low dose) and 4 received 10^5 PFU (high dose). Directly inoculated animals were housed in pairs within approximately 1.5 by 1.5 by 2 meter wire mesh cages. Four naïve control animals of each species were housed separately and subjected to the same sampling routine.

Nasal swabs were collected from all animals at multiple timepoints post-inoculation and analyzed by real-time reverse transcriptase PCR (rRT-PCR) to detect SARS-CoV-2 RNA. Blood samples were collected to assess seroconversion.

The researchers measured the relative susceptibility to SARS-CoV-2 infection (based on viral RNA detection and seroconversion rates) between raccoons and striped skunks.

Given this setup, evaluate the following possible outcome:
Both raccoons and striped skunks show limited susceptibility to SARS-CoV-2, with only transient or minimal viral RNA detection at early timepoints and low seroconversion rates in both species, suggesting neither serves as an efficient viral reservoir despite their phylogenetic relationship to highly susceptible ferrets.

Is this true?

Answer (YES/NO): NO